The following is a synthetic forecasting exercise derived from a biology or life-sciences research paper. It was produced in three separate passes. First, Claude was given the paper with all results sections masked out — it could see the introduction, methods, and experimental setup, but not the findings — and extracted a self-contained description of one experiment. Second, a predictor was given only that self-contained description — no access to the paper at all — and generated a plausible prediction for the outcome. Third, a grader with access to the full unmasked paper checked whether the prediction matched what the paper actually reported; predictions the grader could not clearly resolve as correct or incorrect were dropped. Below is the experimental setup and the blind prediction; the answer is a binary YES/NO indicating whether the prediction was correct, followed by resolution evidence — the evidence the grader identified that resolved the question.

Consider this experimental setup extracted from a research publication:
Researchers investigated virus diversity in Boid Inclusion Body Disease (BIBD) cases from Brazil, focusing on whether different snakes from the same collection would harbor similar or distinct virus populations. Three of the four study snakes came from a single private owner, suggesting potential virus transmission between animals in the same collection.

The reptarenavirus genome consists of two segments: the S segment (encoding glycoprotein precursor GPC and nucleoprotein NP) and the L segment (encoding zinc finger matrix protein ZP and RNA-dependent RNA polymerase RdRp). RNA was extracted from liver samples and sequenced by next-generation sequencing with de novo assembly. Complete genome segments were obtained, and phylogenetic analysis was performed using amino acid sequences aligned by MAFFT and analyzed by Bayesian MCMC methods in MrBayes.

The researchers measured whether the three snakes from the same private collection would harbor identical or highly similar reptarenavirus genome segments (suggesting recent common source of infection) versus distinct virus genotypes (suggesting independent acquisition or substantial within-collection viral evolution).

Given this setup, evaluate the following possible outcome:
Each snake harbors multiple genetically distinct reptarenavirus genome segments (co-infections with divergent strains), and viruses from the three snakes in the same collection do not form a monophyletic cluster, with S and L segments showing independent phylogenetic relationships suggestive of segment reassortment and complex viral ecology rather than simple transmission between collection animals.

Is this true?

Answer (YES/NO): YES